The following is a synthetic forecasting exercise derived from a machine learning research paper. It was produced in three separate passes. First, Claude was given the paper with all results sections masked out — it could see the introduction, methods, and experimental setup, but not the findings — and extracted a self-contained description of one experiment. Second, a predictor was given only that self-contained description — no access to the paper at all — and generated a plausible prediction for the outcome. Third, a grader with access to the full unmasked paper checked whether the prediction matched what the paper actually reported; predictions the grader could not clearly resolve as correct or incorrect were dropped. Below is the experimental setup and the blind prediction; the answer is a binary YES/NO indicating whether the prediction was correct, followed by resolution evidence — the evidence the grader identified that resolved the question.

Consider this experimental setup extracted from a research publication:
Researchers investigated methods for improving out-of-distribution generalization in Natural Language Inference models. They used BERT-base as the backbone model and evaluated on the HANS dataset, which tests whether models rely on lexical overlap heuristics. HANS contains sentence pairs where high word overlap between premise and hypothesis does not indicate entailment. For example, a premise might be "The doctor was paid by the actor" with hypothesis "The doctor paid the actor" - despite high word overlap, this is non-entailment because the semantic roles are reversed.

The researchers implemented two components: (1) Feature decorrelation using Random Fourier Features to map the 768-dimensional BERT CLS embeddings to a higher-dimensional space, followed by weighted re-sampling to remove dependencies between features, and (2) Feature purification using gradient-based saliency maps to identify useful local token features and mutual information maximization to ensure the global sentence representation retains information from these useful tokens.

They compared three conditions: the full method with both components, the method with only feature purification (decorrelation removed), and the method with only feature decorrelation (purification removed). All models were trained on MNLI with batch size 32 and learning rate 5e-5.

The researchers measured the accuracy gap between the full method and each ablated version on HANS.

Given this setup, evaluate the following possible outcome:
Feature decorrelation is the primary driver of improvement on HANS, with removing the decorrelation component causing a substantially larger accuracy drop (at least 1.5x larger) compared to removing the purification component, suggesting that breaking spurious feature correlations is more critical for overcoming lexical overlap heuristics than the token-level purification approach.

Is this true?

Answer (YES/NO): YES